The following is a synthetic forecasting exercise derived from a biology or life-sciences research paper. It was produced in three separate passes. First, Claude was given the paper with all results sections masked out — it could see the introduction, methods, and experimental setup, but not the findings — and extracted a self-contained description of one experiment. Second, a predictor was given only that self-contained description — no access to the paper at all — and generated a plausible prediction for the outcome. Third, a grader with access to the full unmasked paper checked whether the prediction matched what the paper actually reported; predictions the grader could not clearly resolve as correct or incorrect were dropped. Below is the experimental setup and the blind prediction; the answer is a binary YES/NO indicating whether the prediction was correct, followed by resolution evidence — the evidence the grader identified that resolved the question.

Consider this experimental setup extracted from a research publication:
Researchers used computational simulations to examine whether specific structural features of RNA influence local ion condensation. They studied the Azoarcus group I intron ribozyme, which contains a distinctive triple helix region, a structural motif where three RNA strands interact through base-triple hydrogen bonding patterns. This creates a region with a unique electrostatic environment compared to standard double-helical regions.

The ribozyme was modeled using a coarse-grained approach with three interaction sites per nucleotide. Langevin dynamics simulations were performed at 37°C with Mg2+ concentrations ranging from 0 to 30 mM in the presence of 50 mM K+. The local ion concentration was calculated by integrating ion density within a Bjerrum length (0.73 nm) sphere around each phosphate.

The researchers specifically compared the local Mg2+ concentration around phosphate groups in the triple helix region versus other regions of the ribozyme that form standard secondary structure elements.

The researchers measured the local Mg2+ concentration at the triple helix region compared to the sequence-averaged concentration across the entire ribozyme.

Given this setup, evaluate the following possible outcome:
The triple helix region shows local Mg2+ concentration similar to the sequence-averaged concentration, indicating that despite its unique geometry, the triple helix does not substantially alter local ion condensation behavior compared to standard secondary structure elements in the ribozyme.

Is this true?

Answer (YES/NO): NO